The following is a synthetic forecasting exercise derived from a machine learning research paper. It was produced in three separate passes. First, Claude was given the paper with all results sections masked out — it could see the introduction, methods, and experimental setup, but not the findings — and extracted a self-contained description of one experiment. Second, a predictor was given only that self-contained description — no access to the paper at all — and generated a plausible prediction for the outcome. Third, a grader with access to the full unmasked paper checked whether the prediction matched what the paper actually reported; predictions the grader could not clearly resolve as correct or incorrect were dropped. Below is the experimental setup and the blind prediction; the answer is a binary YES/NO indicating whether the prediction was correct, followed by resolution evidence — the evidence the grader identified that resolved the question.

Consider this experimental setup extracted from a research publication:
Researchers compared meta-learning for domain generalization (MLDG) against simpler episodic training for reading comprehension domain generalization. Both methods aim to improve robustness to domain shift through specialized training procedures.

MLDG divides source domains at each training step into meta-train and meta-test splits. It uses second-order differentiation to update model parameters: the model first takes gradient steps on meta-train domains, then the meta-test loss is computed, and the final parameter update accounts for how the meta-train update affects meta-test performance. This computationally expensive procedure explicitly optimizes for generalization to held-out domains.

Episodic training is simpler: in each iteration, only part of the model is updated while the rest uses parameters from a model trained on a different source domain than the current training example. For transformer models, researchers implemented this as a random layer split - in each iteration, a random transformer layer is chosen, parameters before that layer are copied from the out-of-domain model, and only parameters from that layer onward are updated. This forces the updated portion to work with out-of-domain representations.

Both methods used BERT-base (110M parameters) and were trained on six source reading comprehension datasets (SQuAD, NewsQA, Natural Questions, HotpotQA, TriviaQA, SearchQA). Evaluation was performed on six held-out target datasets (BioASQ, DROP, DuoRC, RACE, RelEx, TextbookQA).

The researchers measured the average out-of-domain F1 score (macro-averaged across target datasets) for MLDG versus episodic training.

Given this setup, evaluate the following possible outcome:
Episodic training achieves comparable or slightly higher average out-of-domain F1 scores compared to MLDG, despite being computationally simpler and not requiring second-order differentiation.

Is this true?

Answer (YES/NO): YES